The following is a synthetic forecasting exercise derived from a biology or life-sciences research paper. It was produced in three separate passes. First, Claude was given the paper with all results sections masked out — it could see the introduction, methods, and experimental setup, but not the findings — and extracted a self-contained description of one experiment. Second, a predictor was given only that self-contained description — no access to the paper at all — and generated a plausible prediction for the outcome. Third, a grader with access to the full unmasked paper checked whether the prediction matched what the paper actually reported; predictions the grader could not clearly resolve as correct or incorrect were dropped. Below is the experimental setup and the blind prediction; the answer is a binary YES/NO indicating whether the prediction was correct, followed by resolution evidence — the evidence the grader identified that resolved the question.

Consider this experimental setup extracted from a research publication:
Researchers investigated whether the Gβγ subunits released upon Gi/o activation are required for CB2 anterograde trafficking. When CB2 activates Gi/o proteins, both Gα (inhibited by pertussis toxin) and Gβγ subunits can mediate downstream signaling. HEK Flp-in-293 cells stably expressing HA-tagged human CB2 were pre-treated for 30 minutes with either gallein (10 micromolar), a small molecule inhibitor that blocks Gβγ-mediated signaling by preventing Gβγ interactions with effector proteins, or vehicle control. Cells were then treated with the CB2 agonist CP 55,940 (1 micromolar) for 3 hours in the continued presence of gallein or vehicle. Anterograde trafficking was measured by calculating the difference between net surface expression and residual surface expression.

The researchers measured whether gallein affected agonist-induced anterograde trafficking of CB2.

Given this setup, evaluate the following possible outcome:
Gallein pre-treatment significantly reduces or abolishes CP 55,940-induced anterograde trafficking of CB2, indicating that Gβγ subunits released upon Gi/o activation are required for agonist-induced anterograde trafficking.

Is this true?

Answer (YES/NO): NO